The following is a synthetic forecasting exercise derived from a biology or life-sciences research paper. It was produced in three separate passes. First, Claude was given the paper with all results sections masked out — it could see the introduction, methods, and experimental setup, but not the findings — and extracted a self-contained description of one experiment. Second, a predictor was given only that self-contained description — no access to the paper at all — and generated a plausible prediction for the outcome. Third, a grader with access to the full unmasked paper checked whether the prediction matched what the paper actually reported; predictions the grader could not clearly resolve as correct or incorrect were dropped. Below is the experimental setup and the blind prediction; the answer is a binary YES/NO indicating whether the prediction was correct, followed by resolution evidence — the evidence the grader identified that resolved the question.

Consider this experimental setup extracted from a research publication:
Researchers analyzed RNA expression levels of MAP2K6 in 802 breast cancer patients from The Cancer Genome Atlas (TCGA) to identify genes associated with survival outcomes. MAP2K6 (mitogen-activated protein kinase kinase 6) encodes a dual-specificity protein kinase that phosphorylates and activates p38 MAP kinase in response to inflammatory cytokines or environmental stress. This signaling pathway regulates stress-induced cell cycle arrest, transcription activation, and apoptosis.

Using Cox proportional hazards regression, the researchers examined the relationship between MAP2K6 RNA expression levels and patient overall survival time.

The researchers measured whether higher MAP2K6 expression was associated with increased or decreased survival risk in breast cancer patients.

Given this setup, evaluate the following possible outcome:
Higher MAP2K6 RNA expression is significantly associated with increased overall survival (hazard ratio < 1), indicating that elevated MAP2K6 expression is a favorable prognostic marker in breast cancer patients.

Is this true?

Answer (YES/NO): YES